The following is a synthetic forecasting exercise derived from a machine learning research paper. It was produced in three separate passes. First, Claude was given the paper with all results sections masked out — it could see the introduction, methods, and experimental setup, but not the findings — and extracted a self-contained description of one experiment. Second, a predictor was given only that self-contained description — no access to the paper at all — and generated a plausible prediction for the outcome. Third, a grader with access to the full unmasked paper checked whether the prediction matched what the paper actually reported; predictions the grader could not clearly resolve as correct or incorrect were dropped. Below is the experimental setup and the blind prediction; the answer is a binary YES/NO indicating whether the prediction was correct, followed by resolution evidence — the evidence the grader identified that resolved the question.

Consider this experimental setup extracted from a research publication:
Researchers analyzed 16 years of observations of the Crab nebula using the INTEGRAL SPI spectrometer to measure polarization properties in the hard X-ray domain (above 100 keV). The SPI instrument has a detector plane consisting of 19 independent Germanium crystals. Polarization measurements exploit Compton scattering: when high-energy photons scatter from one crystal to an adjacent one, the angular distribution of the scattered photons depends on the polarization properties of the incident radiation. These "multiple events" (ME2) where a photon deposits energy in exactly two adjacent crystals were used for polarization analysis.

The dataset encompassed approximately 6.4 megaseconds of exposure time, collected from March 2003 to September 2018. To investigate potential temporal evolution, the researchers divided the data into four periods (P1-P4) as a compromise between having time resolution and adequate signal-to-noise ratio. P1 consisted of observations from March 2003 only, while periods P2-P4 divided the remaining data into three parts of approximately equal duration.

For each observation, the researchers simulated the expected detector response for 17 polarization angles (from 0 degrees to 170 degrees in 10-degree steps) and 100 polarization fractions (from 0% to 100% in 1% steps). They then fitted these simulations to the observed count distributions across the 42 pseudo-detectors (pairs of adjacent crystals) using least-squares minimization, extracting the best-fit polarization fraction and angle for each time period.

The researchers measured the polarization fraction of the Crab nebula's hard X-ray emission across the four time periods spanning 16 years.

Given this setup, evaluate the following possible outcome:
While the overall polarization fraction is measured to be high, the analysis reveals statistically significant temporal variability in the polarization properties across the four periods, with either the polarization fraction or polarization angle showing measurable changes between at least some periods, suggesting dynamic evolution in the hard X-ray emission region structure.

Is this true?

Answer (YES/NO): NO